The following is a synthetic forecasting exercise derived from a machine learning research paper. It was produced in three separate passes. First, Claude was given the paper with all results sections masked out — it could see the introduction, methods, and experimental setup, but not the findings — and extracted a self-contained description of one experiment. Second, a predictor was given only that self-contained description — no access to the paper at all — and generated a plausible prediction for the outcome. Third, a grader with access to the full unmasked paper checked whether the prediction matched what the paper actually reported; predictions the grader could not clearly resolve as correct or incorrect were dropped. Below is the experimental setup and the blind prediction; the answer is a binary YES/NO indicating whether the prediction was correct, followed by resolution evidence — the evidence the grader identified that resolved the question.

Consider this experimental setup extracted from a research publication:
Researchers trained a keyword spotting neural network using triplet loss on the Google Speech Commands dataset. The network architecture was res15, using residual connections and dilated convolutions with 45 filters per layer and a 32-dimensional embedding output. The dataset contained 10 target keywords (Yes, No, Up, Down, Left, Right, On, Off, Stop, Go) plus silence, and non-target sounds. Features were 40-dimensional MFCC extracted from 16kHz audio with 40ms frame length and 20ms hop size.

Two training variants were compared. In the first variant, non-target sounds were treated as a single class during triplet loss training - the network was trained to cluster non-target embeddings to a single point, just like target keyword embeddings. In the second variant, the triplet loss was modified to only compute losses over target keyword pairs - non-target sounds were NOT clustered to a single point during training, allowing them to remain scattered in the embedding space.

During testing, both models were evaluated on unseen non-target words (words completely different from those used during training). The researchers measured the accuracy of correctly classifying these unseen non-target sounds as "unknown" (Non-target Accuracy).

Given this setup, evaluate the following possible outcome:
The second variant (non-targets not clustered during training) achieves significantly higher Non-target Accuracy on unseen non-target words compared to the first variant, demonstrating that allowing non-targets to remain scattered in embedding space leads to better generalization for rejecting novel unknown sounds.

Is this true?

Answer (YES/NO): YES